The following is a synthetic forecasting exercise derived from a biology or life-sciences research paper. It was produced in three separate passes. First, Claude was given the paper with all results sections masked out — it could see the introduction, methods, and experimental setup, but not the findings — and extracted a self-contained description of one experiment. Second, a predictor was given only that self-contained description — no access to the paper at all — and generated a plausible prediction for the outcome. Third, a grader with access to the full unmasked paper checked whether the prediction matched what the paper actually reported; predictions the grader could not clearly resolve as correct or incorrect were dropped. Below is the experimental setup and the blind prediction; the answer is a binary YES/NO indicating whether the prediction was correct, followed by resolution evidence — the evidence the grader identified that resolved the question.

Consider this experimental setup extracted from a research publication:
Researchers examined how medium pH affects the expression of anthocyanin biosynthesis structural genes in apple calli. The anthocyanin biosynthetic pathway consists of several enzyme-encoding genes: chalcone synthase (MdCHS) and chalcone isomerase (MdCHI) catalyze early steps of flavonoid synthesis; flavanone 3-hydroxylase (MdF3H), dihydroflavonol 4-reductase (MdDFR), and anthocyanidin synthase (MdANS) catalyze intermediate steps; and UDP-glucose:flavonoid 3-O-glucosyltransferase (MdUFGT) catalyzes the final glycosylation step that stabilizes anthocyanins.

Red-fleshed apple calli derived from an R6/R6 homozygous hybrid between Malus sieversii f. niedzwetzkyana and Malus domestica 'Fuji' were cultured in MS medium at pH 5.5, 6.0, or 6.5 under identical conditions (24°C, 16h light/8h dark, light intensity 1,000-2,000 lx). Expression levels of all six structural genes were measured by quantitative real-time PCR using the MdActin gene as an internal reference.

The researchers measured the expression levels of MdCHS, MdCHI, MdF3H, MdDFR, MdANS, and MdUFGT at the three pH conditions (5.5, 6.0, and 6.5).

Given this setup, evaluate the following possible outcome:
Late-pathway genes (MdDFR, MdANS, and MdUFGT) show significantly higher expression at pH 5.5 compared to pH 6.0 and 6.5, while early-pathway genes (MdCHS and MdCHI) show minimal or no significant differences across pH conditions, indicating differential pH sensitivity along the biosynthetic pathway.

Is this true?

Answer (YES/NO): NO